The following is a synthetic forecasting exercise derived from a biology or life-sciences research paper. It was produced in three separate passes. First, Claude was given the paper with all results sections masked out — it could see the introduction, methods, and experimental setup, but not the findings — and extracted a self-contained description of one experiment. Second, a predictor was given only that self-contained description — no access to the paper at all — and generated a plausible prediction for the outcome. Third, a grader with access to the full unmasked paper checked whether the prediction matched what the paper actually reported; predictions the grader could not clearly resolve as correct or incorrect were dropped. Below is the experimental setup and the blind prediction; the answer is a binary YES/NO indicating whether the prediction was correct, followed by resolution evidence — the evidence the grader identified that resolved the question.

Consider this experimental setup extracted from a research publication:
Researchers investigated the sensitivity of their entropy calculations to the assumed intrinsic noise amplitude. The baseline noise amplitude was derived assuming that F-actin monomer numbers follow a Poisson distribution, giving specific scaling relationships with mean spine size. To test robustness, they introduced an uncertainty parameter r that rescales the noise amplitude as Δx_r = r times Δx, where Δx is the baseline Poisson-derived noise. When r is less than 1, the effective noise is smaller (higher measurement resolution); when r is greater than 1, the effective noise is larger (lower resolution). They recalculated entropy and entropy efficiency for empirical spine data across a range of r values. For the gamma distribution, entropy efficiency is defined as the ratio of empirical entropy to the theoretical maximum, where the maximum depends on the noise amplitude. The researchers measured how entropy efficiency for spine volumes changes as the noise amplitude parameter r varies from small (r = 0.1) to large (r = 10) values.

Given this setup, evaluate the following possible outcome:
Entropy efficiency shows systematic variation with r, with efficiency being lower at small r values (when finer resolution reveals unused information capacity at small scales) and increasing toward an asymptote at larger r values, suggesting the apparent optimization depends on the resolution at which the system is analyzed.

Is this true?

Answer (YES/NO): NO